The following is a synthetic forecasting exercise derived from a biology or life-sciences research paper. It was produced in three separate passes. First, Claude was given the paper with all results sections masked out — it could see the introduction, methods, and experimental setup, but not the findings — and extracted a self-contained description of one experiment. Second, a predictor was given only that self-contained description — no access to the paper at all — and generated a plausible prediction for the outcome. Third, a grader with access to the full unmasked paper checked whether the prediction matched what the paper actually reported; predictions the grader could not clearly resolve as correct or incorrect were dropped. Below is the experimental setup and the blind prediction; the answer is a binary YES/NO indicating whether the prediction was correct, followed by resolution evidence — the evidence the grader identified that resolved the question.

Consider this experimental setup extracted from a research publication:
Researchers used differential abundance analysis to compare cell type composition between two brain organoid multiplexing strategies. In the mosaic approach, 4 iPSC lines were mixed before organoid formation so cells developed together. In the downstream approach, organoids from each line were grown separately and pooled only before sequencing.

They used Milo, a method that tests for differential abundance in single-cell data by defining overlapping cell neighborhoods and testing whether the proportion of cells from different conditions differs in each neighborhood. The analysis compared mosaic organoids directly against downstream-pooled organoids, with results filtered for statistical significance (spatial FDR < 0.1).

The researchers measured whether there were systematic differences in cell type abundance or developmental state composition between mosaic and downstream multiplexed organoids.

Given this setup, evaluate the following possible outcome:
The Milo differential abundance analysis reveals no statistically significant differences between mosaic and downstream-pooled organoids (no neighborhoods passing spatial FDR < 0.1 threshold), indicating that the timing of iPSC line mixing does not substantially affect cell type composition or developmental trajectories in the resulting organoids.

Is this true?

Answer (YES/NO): YES